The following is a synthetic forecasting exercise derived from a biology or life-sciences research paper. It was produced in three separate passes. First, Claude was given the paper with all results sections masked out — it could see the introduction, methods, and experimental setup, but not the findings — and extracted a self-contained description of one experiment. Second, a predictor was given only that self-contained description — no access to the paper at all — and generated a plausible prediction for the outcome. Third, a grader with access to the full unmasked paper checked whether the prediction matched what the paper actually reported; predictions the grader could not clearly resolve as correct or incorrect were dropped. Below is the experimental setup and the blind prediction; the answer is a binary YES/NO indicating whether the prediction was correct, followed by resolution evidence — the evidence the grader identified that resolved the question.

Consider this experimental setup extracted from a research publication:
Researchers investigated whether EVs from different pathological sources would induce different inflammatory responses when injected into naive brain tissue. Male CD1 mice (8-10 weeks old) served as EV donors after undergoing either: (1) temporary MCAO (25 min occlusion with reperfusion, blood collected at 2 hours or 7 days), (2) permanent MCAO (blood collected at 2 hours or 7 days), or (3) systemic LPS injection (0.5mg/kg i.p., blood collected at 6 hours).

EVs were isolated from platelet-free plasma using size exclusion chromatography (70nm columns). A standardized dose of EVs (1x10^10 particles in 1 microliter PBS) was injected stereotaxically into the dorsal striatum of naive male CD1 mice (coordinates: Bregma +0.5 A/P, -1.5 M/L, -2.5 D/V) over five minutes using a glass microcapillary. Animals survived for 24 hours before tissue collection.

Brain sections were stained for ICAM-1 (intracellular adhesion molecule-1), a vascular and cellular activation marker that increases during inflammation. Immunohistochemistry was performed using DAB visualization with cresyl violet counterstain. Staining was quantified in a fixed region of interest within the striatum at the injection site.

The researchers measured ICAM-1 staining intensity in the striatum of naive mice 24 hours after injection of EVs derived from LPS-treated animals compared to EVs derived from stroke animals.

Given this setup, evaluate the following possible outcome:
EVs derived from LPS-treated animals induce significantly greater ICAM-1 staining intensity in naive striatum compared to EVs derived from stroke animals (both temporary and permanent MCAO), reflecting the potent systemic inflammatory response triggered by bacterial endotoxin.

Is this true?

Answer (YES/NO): NO